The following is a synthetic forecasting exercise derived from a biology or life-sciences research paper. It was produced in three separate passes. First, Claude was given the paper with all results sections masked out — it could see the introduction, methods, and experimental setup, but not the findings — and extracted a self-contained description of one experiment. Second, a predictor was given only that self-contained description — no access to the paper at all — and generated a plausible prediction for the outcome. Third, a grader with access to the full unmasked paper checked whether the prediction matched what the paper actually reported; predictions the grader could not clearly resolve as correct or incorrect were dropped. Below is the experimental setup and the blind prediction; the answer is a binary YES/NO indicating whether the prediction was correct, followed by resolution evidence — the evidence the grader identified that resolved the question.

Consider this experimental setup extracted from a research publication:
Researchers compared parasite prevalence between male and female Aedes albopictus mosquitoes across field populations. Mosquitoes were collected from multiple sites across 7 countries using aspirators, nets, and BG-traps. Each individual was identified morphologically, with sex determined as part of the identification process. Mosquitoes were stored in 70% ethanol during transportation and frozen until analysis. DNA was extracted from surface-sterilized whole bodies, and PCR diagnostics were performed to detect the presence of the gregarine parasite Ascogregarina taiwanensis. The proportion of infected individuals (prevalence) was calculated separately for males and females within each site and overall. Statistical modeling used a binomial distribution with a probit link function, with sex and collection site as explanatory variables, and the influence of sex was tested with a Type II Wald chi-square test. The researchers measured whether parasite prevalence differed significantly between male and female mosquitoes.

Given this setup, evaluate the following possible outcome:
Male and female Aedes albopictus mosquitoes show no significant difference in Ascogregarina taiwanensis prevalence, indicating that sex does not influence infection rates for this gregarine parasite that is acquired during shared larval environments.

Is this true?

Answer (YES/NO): NO